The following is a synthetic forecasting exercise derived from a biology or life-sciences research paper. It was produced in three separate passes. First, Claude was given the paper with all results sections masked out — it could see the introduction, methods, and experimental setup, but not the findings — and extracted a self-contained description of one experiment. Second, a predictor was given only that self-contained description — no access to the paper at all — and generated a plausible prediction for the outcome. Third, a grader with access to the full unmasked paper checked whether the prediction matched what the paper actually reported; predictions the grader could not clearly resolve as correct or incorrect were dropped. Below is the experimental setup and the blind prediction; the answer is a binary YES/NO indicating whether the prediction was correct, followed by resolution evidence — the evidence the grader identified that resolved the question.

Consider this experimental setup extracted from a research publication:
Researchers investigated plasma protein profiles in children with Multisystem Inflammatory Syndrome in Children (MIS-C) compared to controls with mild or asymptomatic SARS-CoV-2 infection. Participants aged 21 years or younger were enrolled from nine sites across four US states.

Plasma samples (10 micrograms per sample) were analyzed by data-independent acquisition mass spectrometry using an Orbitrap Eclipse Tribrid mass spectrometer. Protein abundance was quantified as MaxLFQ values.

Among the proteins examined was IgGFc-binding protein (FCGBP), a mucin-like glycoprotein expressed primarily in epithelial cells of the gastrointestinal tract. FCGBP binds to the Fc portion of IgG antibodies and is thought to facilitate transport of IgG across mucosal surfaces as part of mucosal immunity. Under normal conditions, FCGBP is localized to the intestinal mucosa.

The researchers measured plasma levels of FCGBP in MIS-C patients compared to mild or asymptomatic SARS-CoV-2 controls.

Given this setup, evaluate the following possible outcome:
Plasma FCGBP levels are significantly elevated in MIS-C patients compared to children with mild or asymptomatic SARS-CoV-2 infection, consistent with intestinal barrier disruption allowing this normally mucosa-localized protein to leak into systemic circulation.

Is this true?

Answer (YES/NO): YES